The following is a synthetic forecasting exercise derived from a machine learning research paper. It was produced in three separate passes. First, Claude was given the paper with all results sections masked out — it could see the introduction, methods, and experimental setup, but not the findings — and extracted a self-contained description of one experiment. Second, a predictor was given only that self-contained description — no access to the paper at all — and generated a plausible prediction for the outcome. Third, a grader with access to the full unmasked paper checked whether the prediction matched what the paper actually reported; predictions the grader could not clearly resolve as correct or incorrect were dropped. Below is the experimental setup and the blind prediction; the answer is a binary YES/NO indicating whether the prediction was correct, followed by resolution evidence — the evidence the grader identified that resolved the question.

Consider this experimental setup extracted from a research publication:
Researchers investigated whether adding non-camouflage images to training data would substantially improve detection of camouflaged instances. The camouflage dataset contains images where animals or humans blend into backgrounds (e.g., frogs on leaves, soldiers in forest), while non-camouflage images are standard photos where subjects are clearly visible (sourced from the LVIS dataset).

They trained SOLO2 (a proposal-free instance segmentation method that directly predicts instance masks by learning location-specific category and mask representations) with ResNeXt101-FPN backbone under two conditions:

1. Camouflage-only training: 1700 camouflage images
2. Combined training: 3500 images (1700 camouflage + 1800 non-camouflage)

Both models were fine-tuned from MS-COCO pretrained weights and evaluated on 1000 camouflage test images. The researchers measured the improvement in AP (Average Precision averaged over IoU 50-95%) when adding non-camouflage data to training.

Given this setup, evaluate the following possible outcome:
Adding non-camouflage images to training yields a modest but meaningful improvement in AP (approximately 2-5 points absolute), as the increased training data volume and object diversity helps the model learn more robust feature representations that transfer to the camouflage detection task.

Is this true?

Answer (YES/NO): NO